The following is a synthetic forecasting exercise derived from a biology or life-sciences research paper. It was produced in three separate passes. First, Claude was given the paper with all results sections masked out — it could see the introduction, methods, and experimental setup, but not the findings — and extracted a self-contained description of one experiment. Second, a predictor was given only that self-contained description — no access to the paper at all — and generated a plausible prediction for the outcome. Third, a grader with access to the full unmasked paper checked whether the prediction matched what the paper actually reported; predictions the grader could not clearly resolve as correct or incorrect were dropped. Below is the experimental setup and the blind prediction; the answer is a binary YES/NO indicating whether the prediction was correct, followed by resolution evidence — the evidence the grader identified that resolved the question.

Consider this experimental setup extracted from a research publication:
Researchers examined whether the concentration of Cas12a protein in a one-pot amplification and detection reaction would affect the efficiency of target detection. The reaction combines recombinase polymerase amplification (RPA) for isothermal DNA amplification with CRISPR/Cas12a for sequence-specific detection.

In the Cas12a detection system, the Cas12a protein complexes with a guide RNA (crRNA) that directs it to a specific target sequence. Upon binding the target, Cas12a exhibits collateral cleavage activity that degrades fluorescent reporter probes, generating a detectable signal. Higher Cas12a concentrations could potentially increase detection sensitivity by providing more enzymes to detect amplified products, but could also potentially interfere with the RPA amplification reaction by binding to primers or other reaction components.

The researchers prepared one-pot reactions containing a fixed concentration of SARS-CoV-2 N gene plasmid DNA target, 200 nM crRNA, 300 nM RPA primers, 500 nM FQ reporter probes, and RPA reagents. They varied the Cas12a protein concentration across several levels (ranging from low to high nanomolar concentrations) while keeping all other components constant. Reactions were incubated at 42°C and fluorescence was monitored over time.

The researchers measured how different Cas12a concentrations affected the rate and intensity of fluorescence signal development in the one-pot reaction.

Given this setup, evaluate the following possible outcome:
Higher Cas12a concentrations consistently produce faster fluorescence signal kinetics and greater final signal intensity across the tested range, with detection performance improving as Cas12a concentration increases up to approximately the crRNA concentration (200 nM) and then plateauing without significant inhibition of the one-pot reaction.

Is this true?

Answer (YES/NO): NO